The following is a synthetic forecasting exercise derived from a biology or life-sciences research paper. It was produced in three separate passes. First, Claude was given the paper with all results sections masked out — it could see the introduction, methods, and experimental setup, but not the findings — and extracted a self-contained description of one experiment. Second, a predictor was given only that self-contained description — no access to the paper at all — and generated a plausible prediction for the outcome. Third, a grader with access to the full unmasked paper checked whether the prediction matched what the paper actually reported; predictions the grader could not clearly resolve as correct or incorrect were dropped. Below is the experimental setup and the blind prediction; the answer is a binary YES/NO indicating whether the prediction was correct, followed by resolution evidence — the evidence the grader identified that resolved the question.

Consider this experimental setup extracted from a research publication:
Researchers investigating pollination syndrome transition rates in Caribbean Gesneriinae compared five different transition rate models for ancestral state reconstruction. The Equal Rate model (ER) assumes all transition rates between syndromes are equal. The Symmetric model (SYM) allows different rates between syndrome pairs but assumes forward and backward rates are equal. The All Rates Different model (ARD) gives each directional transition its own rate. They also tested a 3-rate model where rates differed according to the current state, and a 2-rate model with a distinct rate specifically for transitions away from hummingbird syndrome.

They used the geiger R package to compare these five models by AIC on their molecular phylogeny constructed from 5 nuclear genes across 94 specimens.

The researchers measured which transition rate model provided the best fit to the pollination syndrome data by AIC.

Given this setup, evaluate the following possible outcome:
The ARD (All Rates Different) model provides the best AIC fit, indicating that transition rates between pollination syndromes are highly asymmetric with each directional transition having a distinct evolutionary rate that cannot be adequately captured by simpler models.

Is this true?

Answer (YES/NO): NO